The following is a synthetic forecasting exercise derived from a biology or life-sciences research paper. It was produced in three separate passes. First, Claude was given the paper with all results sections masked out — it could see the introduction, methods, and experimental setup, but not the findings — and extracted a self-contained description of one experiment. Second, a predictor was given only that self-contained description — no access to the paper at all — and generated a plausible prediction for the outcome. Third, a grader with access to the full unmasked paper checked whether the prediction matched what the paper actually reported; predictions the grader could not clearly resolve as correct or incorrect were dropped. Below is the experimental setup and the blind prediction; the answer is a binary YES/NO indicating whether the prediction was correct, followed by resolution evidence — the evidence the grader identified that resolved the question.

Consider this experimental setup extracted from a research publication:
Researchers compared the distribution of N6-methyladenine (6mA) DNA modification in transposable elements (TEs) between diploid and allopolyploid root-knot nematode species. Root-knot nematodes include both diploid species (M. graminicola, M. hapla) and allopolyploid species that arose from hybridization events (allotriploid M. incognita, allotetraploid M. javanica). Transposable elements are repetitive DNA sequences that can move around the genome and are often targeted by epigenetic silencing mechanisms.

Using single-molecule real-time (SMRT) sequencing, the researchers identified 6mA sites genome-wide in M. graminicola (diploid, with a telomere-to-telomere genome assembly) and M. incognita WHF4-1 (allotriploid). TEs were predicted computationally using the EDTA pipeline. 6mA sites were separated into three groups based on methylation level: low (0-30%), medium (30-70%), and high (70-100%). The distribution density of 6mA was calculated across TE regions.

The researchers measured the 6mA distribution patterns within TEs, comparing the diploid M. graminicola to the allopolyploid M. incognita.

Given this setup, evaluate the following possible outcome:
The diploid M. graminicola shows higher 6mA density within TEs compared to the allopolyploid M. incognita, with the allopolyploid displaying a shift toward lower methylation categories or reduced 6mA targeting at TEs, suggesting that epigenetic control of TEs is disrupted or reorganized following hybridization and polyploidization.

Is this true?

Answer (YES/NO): NO